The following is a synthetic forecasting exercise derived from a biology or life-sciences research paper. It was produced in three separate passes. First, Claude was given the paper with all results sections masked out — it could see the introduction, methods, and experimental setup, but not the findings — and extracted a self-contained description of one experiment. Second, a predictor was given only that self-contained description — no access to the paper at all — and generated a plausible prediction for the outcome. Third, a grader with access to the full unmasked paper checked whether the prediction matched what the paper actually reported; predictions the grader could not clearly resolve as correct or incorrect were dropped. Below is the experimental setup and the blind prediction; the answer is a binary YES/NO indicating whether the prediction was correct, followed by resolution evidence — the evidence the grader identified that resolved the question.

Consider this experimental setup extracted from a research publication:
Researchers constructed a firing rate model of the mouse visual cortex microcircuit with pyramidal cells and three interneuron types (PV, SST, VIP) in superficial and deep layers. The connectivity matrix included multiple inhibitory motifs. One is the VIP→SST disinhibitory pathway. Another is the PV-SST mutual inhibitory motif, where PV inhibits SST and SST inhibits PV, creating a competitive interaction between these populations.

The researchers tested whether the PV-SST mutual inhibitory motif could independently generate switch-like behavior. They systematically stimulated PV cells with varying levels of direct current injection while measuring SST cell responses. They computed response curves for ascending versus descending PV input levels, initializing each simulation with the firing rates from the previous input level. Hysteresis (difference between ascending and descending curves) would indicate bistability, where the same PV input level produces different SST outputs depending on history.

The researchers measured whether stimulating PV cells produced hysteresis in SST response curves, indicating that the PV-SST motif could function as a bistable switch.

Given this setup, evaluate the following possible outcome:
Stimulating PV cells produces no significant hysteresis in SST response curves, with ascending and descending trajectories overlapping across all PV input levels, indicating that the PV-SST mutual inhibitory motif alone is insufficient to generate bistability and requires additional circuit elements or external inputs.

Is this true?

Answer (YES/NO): NO